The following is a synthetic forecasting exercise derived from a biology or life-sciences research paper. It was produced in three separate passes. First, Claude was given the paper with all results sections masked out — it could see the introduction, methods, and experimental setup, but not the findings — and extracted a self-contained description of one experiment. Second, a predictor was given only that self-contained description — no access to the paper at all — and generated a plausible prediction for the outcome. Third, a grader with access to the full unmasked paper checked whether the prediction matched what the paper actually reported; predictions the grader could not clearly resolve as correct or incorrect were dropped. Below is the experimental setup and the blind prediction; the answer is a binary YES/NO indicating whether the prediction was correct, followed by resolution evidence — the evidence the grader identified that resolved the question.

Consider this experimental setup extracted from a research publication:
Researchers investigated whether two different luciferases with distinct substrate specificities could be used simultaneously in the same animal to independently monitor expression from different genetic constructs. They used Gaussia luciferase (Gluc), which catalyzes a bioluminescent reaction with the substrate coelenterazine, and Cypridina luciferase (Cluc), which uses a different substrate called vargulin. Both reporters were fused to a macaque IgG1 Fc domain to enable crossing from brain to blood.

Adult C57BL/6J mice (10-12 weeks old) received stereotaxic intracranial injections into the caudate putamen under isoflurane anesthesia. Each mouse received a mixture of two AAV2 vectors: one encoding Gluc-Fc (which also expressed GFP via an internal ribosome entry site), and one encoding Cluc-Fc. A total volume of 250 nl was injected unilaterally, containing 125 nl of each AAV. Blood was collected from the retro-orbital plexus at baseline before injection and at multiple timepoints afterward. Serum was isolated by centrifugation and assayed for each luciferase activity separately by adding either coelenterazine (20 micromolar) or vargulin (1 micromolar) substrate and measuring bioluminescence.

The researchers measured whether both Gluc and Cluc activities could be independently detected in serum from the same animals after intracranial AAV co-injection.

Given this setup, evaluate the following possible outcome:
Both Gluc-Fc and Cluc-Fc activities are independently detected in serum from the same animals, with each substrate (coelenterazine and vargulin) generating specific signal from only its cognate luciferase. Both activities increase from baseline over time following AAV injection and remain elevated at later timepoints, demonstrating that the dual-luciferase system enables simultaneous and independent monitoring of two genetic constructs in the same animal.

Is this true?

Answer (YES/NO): YES